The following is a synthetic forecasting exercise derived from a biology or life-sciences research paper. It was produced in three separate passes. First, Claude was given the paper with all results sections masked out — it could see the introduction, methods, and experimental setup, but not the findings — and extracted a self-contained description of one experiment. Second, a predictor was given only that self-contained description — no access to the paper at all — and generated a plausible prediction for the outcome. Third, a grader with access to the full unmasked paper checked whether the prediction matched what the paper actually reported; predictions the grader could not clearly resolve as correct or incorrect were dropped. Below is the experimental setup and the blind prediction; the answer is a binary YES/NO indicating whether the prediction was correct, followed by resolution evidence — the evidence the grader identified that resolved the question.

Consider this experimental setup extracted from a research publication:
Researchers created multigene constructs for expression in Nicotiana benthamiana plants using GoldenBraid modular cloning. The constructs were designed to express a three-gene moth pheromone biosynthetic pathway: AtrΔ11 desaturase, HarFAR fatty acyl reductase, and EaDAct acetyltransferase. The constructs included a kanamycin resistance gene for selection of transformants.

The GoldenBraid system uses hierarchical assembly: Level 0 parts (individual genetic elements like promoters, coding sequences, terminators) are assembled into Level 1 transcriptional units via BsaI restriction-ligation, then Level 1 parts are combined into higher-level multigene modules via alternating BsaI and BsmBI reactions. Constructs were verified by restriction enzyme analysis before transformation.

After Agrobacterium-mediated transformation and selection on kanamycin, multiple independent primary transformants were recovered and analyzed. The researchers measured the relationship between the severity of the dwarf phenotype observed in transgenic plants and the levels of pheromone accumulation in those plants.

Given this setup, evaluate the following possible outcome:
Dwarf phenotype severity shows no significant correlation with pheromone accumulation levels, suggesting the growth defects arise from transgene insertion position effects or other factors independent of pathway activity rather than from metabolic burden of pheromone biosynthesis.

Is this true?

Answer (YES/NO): NO